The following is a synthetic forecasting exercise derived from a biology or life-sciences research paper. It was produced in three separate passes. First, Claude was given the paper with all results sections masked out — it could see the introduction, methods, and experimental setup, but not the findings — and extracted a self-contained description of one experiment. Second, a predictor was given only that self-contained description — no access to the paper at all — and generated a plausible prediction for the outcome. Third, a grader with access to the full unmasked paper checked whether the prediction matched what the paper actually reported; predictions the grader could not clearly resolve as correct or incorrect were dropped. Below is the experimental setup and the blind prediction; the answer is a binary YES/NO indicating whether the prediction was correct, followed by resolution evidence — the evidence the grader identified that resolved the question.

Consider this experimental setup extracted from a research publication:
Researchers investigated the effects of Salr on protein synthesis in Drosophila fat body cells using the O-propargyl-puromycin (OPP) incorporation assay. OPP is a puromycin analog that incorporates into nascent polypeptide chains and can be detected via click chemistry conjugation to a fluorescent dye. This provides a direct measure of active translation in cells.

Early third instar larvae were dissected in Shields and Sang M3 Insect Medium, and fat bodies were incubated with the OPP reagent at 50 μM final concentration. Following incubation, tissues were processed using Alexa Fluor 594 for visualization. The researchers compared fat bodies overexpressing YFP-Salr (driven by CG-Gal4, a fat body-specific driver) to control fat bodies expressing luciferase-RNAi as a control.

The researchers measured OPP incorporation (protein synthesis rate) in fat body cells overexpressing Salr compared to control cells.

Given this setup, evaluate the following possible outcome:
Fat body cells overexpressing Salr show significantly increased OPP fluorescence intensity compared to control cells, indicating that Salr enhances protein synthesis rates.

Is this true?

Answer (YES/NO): NO